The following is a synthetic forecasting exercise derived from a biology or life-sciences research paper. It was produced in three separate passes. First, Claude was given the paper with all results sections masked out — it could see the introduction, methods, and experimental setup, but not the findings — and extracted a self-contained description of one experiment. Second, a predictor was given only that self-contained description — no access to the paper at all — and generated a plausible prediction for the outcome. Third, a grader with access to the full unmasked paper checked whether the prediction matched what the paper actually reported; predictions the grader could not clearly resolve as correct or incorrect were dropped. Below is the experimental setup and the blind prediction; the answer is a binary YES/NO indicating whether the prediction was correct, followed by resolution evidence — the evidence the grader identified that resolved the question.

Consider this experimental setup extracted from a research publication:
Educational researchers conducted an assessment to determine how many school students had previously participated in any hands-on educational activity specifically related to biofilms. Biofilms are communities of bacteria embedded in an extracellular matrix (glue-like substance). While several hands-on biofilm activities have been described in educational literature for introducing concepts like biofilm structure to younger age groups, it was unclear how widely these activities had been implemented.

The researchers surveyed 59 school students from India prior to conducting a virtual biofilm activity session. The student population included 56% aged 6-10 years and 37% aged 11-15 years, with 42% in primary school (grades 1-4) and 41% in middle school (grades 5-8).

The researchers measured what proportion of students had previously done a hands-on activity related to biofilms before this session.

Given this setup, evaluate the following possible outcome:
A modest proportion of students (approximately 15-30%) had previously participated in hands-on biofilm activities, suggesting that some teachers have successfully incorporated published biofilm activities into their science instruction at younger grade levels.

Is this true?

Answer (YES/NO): NO